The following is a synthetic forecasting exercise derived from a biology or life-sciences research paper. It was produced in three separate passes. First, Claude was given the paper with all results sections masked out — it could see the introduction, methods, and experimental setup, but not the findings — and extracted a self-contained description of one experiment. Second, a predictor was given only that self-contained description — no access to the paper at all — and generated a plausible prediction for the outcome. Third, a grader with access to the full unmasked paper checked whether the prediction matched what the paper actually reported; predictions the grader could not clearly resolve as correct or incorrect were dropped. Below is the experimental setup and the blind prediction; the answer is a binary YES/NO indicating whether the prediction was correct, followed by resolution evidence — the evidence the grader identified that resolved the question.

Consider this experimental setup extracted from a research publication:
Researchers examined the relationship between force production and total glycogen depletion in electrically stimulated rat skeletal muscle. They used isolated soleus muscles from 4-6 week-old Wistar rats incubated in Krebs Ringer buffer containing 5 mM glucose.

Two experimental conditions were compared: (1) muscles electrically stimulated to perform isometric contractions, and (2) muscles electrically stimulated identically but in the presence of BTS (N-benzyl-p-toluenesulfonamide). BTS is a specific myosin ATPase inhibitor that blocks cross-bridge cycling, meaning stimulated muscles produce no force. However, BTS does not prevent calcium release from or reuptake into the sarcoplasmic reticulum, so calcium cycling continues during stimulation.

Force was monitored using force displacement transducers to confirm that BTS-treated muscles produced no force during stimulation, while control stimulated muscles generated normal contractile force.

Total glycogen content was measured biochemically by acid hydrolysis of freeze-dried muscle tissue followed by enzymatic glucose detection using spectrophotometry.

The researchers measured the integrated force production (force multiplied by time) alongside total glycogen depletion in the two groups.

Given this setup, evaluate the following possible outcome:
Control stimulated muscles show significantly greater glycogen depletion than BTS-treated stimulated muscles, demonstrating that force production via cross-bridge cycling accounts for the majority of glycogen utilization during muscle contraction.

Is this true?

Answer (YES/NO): YES